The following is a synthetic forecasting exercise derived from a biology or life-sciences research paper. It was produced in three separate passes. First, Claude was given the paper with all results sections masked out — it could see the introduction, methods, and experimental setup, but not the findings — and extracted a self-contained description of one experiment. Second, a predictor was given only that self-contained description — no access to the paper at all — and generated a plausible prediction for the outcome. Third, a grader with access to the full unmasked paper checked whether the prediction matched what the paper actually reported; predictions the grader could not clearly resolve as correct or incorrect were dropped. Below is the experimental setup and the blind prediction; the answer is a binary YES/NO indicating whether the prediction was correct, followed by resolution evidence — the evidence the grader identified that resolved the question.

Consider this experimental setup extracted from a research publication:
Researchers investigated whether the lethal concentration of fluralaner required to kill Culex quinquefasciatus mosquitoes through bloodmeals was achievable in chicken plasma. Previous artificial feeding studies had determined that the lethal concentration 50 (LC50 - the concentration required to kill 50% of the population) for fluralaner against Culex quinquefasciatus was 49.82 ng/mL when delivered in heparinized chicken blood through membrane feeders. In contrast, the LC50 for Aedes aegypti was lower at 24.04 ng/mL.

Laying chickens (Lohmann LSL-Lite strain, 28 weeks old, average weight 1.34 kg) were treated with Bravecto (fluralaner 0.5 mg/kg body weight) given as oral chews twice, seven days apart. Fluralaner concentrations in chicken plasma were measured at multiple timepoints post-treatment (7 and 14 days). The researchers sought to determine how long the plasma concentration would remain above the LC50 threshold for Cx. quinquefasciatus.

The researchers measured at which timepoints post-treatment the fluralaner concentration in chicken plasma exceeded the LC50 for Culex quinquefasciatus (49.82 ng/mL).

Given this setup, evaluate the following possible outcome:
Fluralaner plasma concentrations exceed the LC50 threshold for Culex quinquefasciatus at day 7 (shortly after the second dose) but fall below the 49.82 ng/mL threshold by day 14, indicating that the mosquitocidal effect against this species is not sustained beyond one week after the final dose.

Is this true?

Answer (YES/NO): YES